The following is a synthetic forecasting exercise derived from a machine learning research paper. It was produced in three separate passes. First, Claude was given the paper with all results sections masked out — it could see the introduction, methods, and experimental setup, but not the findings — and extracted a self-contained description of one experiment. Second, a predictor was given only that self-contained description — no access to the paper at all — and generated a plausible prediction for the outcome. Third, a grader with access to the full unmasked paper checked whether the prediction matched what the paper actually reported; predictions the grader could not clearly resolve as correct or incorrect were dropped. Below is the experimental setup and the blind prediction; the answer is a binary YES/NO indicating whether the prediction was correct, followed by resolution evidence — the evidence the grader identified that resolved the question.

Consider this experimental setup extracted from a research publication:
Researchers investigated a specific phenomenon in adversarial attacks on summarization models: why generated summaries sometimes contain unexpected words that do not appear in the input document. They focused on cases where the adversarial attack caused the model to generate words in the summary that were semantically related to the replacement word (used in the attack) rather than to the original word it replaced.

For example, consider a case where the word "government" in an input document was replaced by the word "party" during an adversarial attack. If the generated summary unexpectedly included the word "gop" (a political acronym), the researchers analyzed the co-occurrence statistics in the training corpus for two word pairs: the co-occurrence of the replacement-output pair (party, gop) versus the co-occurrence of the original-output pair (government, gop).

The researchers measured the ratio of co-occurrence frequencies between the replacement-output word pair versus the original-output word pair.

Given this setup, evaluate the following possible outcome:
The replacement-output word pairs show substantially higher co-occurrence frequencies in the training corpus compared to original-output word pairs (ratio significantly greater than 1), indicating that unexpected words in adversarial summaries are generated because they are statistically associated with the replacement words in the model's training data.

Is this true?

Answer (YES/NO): YES